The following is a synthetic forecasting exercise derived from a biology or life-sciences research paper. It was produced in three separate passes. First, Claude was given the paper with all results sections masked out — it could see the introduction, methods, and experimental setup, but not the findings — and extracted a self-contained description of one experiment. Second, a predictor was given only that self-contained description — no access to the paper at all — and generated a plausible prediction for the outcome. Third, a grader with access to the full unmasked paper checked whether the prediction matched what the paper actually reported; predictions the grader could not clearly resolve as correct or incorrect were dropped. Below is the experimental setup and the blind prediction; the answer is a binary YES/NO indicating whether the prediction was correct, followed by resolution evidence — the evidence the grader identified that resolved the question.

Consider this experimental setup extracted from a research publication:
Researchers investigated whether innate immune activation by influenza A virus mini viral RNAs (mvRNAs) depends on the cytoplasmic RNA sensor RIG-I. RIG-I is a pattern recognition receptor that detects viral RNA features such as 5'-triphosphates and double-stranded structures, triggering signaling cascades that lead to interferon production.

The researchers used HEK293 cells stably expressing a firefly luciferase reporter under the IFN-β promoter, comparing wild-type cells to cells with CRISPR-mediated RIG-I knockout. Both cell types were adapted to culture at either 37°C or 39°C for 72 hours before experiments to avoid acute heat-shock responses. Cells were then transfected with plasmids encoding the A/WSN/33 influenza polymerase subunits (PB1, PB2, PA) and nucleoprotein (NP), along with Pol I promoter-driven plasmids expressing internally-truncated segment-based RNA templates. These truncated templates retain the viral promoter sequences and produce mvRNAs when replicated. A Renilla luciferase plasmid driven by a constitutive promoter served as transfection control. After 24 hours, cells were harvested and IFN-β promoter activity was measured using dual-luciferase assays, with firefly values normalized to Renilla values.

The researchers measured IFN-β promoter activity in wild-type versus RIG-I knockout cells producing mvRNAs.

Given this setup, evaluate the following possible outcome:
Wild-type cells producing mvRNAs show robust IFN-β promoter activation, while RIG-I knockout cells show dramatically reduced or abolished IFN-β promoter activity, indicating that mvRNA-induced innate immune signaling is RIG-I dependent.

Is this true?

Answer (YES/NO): YES